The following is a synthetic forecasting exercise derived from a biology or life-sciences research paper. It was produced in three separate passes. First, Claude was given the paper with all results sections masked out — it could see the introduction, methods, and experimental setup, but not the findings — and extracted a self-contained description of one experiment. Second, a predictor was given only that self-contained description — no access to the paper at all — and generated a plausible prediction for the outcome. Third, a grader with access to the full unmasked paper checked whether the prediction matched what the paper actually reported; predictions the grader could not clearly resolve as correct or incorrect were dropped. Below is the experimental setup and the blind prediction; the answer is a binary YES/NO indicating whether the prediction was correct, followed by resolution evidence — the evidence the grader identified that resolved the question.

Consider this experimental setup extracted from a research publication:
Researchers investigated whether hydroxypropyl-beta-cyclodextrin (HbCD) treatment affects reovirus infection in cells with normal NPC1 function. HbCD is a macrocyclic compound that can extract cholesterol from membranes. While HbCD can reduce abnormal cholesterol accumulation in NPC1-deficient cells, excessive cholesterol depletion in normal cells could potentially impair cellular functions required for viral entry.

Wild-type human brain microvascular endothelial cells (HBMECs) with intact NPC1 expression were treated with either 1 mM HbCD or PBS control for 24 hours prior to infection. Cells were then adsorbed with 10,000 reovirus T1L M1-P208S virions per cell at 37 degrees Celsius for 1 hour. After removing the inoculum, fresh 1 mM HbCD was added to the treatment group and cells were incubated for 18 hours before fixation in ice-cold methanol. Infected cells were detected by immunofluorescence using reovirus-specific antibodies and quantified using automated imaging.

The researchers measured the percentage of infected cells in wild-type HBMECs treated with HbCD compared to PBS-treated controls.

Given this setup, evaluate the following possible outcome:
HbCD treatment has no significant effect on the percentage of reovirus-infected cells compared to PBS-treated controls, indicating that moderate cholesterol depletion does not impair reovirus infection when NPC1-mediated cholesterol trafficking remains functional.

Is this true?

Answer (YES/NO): YES